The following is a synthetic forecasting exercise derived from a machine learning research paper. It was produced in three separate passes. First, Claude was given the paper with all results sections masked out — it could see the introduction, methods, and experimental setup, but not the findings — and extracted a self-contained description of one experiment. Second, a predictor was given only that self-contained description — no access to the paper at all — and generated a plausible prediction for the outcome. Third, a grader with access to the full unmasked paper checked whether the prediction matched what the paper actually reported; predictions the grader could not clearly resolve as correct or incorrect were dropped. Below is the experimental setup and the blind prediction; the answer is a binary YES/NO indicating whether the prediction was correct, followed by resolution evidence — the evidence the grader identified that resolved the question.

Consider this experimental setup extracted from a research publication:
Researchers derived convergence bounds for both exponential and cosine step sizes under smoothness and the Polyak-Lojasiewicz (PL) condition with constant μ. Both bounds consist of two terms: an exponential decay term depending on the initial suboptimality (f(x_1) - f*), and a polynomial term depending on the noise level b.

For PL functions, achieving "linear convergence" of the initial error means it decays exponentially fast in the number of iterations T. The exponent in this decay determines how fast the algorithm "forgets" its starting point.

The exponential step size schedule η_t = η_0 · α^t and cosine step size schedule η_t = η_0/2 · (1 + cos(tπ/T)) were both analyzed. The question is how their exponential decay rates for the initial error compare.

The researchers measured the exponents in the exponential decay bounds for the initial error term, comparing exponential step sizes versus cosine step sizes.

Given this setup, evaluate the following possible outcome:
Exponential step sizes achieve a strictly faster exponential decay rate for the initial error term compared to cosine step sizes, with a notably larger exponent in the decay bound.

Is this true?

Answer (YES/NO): NO